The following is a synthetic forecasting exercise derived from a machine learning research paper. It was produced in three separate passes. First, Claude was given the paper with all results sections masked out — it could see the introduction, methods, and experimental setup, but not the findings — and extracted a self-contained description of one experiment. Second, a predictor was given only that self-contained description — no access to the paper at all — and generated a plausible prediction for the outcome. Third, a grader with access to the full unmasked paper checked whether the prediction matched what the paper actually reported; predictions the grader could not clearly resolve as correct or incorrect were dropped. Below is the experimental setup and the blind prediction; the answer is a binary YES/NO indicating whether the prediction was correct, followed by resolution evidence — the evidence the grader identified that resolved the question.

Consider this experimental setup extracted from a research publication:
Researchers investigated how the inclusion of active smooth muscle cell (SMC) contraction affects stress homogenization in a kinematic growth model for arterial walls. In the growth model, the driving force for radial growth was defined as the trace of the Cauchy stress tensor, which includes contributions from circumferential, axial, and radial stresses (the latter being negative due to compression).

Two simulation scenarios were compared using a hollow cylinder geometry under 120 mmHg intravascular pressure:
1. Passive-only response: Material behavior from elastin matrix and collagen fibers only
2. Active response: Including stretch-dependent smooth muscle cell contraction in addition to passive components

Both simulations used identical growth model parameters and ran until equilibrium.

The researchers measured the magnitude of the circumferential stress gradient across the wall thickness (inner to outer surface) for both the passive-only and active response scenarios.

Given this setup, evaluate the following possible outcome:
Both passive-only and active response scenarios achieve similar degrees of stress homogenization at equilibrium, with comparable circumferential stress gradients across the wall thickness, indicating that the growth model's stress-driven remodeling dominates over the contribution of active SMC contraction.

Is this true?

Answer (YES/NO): NO